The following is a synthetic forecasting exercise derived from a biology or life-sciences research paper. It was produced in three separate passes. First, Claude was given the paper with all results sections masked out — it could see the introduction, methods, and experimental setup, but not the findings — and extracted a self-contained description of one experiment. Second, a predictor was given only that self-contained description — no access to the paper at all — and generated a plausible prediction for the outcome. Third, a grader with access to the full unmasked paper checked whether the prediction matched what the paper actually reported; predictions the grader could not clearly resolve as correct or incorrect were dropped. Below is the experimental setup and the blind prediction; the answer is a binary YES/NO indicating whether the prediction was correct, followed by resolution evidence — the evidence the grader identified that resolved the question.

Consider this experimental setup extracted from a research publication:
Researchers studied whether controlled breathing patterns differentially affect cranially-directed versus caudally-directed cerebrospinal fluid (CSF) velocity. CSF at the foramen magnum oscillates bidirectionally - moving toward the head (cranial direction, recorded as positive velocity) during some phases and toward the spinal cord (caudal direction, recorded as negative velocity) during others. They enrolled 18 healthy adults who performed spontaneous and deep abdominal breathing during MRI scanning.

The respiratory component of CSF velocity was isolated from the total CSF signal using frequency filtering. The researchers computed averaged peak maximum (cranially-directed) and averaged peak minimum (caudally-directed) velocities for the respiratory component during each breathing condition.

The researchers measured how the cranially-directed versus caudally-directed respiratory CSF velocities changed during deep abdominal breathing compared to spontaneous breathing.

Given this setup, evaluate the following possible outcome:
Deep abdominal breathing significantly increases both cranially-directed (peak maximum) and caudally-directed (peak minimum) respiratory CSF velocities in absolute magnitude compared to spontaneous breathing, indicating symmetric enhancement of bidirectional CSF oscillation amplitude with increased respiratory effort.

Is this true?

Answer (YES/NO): NO